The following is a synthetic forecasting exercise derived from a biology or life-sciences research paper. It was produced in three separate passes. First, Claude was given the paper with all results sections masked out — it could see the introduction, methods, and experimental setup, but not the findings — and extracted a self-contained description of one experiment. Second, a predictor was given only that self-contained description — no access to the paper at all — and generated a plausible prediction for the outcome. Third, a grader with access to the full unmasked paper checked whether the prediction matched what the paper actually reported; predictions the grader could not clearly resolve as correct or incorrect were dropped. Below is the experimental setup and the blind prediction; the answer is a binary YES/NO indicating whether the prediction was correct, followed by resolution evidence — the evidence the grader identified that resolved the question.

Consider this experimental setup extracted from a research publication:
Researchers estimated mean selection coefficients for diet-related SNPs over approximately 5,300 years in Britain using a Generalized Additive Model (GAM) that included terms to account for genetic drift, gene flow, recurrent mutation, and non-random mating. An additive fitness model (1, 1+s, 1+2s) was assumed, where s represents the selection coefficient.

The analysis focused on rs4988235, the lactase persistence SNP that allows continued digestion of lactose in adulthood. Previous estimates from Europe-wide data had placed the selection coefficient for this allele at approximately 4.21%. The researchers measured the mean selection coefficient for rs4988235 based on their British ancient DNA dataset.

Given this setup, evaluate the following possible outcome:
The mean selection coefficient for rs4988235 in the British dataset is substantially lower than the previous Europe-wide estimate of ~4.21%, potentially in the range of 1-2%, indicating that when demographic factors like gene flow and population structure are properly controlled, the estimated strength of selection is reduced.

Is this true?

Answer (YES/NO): NO